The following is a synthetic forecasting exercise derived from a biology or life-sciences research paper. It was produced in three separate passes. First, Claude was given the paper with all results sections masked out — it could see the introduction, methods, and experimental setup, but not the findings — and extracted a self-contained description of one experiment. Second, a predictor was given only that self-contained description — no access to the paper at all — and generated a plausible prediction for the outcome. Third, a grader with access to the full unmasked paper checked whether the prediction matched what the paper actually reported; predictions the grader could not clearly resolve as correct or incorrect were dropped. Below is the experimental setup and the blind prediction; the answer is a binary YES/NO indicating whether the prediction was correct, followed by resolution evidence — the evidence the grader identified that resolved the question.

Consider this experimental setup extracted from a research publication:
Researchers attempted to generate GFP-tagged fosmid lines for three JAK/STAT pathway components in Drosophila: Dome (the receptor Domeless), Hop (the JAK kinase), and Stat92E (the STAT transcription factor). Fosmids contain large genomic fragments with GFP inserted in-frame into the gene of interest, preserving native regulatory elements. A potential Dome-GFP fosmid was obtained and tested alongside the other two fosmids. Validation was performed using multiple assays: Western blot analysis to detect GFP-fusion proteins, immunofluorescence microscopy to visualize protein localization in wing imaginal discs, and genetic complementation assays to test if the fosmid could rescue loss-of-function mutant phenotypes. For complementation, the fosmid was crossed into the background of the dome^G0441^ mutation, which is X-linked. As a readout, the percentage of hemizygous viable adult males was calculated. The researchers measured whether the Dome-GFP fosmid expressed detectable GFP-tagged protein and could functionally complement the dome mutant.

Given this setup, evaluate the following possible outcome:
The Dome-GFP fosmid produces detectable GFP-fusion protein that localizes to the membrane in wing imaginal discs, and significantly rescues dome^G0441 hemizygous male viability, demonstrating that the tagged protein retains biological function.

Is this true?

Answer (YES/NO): NO